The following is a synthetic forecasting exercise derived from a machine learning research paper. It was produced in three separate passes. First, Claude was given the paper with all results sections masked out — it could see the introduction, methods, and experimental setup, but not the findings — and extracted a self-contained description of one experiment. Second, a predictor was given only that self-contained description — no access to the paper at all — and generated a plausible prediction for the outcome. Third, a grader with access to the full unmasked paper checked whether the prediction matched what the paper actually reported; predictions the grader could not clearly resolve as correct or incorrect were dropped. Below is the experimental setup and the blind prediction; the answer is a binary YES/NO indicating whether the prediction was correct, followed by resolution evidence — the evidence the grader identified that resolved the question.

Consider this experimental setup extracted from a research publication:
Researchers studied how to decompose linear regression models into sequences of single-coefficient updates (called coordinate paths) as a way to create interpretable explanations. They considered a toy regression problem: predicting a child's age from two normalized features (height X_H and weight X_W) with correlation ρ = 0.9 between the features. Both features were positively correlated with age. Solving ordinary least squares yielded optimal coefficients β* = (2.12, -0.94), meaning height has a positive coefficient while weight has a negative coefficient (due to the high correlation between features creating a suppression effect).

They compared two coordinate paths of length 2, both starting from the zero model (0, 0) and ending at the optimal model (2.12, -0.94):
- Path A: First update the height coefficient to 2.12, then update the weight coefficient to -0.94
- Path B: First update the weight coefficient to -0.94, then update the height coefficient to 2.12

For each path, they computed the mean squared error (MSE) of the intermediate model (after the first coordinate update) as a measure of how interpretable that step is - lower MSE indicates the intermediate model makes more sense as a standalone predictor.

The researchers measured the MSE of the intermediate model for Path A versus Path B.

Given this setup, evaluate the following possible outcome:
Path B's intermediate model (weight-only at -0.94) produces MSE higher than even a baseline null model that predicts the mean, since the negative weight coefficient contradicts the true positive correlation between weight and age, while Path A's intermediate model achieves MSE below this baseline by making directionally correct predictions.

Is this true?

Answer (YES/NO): YES